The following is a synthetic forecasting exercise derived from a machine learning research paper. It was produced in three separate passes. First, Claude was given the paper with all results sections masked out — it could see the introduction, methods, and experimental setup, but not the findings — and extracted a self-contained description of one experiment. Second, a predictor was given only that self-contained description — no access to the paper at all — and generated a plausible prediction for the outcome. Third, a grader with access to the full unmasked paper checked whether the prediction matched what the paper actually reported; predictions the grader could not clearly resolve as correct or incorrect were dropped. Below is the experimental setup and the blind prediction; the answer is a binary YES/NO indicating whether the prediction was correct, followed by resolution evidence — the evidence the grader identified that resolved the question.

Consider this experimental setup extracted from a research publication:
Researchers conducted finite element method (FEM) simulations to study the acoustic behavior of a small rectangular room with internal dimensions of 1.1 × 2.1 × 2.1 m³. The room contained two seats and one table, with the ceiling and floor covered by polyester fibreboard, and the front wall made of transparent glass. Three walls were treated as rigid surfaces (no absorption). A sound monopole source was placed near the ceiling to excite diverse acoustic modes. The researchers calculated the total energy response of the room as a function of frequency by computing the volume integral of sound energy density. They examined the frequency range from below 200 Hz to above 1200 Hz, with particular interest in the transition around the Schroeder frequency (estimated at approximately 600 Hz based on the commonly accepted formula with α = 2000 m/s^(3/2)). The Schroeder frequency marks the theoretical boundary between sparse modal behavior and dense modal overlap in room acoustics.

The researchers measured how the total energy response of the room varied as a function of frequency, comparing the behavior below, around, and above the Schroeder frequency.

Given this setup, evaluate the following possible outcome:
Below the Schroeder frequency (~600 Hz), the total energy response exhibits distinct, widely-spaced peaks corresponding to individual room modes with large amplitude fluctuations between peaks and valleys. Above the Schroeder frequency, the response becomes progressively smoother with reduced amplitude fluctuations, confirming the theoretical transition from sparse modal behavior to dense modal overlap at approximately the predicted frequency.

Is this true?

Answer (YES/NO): YES